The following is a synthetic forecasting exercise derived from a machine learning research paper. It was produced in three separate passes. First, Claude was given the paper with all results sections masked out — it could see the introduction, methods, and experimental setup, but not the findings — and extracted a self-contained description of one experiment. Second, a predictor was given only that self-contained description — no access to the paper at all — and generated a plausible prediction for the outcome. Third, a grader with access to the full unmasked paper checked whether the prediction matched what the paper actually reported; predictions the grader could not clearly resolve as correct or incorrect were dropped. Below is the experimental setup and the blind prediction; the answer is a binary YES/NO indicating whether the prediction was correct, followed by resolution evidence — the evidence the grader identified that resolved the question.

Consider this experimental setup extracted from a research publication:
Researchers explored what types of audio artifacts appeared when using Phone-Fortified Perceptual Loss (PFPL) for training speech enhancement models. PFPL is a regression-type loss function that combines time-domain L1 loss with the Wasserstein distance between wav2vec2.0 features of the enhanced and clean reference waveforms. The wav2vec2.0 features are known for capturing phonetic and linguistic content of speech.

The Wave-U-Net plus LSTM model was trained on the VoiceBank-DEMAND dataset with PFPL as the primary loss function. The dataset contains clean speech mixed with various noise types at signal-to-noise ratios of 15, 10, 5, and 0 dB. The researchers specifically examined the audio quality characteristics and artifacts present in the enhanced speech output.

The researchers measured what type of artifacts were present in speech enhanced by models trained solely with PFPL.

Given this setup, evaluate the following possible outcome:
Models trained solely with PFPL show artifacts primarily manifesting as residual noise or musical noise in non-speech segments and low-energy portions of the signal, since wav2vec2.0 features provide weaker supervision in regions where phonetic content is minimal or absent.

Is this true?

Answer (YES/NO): NO